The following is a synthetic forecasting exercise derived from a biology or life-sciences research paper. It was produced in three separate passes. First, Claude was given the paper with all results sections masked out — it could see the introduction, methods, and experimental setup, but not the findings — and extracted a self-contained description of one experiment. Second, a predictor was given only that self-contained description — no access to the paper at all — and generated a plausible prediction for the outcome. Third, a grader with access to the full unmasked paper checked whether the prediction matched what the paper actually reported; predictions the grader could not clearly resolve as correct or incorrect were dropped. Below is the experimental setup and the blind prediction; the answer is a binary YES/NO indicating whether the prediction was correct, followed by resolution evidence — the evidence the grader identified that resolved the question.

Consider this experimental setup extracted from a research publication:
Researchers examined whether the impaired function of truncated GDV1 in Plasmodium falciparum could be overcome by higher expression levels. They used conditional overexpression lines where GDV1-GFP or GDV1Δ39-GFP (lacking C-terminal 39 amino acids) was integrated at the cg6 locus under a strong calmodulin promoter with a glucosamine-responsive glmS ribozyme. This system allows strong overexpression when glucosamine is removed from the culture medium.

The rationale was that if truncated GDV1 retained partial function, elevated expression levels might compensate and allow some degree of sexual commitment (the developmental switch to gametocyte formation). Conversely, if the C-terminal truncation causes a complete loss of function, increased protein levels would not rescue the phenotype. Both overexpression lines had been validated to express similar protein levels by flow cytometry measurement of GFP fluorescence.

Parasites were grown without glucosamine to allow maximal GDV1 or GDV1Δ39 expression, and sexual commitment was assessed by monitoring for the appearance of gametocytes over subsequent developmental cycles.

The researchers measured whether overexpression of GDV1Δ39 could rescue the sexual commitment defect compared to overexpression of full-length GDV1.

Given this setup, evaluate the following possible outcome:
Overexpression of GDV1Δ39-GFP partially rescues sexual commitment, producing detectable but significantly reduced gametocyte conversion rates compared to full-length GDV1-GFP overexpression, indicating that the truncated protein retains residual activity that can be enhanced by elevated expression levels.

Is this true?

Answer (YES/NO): NO